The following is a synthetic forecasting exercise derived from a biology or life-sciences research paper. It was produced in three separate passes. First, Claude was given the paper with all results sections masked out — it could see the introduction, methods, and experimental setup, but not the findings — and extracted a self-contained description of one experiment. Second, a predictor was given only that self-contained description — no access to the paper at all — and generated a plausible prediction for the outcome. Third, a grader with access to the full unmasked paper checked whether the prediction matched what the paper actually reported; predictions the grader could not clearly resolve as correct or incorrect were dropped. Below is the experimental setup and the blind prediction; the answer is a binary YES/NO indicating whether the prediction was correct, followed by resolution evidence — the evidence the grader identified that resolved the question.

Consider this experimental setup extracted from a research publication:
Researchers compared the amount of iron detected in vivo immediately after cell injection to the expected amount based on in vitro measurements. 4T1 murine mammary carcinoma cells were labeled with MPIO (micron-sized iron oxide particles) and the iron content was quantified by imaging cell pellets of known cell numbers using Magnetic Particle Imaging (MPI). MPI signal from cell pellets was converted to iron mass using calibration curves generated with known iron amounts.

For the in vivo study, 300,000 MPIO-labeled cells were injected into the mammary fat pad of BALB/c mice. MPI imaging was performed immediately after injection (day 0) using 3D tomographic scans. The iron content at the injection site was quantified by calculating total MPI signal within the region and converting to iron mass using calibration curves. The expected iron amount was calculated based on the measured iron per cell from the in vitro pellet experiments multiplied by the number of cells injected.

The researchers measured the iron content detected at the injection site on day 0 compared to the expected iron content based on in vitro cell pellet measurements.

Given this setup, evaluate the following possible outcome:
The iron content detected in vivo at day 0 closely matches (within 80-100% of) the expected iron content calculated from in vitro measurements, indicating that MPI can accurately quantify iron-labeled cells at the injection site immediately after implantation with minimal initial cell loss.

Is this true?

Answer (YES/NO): YES